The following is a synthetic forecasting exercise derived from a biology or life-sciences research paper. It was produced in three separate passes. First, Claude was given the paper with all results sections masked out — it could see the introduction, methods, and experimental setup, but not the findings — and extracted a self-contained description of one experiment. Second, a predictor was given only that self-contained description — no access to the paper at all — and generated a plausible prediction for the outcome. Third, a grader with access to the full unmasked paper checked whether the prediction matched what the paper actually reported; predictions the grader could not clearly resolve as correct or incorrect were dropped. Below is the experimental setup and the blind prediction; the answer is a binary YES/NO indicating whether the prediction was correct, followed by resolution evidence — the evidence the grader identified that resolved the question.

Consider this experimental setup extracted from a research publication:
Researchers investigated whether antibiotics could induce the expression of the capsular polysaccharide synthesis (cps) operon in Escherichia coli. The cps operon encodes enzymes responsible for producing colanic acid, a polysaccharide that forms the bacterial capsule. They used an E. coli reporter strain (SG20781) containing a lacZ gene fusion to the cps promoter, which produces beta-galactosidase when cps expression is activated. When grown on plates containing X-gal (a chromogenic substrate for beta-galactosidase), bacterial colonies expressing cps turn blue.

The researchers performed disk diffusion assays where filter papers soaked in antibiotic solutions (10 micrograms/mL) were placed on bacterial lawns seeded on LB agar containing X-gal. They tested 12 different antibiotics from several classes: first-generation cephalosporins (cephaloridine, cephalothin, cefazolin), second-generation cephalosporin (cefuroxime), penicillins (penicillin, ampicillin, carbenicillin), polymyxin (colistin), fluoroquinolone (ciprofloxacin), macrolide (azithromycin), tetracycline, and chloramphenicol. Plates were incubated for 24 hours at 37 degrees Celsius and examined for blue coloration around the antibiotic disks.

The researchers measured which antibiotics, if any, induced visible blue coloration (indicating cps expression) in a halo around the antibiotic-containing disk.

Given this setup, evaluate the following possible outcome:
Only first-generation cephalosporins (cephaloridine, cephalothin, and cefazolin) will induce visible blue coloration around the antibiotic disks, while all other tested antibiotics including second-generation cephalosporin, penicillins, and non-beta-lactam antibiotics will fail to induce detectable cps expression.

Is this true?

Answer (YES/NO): NO